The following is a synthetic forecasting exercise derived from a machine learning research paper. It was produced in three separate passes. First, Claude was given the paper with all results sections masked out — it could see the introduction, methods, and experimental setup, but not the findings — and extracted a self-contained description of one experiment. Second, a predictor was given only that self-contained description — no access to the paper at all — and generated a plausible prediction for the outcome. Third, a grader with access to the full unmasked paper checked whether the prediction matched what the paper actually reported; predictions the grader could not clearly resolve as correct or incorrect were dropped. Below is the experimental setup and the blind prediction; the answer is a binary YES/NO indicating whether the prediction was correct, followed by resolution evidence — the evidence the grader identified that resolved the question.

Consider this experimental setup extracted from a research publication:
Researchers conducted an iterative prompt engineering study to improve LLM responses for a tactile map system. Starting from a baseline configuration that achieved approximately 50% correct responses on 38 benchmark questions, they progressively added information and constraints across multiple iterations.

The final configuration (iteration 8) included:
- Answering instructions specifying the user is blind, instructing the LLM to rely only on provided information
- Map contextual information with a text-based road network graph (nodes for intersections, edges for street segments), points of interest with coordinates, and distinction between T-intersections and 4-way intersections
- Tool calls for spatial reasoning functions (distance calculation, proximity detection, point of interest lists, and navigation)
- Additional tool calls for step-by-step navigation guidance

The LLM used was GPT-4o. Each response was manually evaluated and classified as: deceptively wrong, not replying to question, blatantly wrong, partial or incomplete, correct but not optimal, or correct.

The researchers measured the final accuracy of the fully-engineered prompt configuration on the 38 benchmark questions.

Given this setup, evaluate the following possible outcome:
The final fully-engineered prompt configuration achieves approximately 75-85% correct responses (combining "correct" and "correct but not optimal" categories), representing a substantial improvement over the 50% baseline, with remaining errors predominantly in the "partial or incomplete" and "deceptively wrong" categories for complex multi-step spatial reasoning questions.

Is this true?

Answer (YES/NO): NO